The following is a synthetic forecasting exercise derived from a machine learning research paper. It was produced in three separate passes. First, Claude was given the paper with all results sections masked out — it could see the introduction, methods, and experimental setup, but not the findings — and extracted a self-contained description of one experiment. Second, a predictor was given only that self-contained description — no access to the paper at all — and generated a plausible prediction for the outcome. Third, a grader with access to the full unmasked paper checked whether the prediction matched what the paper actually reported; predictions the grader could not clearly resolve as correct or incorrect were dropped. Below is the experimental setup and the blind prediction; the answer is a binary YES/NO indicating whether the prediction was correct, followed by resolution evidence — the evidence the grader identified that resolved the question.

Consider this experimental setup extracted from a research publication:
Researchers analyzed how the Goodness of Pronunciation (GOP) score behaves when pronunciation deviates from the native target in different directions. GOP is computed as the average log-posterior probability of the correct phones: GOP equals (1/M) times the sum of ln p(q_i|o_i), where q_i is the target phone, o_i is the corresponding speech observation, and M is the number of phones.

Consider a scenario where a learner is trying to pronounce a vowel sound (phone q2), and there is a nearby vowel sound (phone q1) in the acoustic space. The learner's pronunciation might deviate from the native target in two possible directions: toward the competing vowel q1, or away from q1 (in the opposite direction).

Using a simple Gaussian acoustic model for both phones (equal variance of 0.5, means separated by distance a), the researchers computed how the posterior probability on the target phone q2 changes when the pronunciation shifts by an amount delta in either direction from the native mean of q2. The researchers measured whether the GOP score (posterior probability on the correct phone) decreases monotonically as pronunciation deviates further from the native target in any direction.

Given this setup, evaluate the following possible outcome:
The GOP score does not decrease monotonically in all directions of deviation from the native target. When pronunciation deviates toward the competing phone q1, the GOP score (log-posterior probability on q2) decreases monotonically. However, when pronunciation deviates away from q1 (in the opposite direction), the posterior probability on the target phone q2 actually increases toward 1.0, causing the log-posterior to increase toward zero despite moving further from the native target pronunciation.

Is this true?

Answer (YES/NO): YES